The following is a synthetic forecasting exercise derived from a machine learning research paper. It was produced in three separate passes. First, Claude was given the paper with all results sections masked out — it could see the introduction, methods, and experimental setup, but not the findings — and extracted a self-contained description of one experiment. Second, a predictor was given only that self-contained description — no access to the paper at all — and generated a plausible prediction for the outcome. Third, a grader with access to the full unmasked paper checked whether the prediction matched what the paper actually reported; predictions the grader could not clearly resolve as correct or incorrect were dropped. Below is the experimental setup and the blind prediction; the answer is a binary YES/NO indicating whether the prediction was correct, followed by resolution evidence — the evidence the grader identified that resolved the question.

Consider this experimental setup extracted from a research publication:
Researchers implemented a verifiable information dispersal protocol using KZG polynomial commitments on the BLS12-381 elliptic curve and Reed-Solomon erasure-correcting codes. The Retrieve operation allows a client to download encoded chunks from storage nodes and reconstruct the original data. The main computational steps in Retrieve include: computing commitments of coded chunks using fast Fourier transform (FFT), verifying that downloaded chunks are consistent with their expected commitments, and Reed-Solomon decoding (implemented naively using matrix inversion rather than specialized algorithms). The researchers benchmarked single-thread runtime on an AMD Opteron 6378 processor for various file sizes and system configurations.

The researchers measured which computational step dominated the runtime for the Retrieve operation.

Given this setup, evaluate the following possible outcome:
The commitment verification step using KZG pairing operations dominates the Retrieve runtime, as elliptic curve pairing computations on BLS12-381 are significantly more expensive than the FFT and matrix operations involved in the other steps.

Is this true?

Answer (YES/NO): YES